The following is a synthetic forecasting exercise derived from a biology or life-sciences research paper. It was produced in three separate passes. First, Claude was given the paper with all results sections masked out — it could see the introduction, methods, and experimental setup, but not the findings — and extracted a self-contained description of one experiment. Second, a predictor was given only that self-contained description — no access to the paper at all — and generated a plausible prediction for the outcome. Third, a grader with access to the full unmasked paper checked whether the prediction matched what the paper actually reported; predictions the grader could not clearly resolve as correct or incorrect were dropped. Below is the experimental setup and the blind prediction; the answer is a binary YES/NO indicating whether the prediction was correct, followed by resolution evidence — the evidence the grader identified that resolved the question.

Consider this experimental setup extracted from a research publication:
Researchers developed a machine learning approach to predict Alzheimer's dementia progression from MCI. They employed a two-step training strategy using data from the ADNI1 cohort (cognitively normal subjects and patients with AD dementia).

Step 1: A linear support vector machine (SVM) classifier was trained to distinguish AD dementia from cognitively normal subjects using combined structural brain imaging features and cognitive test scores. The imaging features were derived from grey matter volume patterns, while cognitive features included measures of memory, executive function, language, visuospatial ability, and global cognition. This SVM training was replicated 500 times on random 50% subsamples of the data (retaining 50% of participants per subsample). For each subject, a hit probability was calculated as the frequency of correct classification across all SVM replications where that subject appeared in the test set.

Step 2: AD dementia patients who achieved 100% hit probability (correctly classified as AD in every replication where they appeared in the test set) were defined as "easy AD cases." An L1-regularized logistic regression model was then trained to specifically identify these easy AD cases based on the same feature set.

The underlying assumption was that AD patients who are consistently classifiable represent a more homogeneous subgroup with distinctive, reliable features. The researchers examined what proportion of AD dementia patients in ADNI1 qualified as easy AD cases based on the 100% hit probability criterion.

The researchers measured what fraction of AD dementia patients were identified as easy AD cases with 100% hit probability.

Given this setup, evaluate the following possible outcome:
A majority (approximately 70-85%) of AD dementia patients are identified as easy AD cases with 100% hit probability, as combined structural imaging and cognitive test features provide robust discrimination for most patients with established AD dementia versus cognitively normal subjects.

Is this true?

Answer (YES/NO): NO